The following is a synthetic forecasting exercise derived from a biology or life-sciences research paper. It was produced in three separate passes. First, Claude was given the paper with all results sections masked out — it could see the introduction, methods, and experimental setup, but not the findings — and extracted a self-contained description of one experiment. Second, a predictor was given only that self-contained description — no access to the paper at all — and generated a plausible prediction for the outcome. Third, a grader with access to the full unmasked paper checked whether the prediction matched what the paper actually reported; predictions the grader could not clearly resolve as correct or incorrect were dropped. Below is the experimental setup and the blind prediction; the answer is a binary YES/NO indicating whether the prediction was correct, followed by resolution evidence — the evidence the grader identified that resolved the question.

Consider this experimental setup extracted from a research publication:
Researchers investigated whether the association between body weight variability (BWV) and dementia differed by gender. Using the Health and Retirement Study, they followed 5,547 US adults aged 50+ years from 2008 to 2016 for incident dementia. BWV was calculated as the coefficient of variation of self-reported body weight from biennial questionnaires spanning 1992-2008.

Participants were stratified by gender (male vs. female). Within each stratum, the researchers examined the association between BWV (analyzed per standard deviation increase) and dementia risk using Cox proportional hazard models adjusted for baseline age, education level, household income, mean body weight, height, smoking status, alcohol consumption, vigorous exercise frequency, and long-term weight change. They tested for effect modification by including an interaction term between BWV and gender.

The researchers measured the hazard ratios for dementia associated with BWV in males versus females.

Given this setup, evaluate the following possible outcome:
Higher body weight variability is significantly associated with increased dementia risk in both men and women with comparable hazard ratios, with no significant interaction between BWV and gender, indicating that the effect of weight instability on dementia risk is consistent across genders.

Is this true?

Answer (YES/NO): YES